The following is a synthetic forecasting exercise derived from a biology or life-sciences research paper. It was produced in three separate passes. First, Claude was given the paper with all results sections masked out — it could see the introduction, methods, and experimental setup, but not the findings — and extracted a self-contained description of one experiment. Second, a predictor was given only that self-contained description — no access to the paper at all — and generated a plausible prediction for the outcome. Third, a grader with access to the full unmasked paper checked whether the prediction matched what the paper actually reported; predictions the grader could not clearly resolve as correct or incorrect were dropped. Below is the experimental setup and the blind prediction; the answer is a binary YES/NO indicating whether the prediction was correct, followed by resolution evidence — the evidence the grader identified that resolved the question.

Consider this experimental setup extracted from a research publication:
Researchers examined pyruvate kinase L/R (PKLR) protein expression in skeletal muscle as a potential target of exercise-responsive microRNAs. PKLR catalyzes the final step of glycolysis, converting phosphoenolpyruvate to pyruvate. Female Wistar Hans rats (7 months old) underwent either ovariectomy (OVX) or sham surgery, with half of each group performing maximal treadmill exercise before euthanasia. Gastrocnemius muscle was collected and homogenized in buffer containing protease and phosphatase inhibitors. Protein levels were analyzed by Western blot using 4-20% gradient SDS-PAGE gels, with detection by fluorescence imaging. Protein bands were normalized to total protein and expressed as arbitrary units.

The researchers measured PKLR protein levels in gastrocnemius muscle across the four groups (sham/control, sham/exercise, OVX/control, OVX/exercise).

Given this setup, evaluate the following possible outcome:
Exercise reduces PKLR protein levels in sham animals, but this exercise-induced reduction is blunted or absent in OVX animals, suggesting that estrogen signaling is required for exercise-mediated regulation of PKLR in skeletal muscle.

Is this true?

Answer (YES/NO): NO